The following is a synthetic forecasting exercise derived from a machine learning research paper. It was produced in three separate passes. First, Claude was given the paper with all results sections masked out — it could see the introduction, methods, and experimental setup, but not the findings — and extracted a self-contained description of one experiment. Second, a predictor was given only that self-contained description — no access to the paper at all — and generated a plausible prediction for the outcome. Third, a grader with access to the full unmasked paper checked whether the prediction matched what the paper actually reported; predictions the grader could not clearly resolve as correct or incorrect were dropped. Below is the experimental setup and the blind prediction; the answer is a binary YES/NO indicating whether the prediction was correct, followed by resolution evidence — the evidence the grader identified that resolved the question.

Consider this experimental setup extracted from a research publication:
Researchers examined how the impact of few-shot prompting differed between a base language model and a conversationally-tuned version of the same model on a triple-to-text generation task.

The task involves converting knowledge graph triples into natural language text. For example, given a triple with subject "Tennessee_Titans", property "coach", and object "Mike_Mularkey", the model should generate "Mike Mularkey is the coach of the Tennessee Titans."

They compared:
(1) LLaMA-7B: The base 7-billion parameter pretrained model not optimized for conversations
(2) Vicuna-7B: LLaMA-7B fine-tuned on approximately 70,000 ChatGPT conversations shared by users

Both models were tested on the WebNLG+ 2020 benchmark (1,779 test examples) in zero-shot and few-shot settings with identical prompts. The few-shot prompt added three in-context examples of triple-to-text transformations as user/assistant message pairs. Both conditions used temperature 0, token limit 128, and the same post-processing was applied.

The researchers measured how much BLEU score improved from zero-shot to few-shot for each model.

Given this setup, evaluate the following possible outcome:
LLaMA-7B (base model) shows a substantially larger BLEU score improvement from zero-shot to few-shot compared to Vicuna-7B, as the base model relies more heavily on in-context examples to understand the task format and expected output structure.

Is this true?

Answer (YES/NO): YES